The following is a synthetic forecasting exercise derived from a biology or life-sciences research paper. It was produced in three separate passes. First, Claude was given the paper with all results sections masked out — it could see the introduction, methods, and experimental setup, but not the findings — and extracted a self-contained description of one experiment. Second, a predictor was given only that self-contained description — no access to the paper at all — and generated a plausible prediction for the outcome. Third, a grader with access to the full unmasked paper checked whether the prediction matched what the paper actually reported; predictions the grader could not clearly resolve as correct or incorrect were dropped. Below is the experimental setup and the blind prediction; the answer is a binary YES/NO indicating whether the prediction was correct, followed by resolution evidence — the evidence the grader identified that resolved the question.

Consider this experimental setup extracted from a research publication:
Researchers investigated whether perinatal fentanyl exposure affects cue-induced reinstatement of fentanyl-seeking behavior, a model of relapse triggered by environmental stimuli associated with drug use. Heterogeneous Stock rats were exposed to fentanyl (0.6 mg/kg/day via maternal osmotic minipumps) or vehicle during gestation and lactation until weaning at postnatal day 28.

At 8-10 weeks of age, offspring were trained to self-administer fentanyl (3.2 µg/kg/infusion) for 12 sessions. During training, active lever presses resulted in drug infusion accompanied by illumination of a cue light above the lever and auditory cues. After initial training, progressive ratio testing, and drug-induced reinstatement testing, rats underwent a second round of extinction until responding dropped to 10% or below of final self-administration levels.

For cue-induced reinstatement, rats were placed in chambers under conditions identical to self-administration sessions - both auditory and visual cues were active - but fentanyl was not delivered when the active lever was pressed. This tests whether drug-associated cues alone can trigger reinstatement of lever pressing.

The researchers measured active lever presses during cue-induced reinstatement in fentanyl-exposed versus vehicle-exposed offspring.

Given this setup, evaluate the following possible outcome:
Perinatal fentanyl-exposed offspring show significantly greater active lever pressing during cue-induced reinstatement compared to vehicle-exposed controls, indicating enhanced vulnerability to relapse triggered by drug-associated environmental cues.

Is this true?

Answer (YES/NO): YES